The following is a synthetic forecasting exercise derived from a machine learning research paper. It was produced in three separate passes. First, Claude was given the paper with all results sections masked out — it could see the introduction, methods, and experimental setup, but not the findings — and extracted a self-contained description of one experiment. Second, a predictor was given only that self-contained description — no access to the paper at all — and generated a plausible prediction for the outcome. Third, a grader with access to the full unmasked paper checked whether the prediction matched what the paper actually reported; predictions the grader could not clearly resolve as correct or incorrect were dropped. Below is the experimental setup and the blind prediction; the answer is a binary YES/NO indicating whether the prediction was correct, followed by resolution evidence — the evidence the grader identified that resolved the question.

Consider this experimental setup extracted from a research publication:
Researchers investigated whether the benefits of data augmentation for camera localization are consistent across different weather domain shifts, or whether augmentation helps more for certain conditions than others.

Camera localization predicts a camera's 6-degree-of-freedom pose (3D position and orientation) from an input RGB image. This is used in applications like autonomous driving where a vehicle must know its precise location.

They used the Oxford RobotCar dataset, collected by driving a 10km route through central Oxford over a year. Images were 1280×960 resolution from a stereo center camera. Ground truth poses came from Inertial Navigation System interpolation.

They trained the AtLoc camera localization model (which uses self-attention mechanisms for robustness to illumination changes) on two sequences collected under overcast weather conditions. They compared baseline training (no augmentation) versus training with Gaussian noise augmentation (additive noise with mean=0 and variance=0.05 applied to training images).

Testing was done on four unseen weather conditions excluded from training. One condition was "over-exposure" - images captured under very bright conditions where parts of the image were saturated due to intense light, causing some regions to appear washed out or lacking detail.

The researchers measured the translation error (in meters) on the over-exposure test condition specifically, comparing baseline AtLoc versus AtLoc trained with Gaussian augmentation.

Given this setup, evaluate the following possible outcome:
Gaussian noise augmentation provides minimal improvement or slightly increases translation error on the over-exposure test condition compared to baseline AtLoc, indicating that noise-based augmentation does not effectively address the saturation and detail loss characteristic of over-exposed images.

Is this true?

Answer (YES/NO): NO